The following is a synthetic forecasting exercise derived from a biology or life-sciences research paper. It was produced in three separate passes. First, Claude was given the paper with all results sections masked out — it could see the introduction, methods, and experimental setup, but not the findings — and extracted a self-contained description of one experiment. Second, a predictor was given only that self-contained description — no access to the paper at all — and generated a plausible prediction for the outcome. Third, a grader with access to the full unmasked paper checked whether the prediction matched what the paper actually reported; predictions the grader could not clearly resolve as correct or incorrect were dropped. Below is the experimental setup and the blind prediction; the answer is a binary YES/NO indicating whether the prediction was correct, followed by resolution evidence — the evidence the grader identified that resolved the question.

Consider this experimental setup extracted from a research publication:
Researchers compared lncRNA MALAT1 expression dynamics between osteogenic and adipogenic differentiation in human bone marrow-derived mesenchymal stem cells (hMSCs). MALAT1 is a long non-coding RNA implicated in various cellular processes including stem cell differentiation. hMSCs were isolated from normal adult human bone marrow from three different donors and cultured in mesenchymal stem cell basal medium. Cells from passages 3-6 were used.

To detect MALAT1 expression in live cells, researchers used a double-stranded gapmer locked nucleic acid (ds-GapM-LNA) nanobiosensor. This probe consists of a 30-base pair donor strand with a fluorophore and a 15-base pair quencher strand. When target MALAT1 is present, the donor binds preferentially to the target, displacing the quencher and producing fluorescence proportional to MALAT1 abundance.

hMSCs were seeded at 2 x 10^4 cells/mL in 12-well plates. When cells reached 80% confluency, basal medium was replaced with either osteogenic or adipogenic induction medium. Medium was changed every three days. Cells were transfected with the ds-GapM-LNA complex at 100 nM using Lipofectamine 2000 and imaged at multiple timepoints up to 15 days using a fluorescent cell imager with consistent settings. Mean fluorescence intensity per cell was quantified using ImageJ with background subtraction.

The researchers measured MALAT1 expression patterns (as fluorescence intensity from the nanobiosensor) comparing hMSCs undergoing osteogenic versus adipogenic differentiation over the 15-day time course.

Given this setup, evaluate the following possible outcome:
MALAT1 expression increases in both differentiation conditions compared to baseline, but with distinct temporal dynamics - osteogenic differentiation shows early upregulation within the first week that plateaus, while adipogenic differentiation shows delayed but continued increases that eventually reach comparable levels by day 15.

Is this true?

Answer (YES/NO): NO